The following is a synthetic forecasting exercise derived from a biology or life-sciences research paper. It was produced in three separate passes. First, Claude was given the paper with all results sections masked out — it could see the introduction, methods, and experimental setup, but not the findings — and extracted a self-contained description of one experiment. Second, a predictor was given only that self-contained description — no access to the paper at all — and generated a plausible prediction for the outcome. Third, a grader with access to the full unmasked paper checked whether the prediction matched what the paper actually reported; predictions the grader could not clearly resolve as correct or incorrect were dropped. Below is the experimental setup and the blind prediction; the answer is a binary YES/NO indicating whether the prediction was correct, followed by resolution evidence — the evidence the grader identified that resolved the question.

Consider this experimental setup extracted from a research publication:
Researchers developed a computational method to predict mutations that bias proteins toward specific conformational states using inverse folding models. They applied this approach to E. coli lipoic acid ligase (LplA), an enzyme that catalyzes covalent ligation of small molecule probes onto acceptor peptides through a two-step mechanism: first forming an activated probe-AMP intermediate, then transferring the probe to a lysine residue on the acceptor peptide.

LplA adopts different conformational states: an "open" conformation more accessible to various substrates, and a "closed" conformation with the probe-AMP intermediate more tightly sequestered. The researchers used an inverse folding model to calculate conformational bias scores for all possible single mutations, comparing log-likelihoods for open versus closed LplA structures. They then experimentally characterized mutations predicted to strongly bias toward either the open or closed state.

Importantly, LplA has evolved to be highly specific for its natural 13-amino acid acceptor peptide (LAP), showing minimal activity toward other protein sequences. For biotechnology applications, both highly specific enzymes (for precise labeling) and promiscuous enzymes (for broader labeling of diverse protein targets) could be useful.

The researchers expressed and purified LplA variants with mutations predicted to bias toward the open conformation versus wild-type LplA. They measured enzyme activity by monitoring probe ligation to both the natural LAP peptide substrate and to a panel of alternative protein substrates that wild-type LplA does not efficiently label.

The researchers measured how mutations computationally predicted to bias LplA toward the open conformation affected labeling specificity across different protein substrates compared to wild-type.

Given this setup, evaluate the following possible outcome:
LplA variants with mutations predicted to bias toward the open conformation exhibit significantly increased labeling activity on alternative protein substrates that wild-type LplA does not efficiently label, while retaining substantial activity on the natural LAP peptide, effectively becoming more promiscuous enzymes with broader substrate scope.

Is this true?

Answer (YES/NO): YES